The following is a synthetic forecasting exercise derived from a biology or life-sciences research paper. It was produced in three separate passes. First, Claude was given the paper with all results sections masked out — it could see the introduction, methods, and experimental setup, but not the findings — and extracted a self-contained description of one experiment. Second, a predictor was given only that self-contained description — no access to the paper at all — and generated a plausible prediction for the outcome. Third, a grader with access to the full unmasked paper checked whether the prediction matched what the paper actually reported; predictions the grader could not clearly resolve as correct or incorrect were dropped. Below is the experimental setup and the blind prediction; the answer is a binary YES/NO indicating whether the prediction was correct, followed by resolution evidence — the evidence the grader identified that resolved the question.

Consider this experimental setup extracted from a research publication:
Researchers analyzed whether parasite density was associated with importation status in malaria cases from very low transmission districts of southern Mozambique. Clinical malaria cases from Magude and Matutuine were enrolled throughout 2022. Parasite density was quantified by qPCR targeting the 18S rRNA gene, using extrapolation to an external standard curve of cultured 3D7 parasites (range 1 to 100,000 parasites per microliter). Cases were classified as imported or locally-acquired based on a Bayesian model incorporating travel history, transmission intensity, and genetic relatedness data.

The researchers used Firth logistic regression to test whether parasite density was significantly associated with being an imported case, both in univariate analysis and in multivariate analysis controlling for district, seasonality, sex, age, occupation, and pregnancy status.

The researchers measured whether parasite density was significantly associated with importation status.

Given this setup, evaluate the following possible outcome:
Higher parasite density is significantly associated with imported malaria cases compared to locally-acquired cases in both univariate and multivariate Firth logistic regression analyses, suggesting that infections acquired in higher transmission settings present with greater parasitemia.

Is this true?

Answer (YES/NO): NO